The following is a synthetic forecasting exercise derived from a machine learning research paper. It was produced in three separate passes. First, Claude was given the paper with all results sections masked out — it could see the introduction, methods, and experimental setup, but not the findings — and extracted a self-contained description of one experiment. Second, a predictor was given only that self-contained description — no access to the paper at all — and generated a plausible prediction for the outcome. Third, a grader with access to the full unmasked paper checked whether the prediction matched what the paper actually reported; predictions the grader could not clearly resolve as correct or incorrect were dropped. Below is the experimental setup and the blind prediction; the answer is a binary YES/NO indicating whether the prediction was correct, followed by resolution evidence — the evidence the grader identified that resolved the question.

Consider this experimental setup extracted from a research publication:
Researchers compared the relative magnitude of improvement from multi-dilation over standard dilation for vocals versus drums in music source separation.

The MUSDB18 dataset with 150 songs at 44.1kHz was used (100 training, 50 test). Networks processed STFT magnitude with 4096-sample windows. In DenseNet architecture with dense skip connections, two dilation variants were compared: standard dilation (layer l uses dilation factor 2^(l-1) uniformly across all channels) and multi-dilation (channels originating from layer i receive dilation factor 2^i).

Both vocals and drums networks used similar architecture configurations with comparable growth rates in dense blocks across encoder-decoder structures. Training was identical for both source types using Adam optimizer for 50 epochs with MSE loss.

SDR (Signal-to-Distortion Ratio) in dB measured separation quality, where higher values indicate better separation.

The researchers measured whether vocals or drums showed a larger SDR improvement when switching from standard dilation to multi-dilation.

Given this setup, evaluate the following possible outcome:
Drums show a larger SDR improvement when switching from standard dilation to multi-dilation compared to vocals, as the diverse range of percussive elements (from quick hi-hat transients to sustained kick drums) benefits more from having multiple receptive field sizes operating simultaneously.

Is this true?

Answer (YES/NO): YES